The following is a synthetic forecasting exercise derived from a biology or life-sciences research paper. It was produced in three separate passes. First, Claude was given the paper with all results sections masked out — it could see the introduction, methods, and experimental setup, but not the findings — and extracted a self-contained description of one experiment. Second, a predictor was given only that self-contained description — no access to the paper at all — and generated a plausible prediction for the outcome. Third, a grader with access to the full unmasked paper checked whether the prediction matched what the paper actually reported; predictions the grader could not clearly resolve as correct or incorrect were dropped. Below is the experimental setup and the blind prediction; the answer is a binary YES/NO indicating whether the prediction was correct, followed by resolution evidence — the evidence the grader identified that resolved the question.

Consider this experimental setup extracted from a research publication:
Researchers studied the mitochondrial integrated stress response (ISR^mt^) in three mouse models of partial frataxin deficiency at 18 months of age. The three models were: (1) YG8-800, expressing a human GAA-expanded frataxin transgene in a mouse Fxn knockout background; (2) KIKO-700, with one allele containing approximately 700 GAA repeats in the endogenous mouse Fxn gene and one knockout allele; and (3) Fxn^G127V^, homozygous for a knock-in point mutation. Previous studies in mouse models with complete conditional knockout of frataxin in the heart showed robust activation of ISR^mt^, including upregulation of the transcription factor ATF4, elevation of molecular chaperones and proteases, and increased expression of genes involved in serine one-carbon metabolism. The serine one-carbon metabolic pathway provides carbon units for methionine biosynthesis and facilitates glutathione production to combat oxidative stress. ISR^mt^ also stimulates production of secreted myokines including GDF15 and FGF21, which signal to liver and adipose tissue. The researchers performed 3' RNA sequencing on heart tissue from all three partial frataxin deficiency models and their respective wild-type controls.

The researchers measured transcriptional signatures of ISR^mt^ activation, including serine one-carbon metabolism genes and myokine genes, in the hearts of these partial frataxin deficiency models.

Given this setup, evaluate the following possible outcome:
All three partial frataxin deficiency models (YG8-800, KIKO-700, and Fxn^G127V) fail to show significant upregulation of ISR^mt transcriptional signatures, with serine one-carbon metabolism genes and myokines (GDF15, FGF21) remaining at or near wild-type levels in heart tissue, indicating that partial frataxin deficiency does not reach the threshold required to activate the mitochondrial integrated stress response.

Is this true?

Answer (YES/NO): NO